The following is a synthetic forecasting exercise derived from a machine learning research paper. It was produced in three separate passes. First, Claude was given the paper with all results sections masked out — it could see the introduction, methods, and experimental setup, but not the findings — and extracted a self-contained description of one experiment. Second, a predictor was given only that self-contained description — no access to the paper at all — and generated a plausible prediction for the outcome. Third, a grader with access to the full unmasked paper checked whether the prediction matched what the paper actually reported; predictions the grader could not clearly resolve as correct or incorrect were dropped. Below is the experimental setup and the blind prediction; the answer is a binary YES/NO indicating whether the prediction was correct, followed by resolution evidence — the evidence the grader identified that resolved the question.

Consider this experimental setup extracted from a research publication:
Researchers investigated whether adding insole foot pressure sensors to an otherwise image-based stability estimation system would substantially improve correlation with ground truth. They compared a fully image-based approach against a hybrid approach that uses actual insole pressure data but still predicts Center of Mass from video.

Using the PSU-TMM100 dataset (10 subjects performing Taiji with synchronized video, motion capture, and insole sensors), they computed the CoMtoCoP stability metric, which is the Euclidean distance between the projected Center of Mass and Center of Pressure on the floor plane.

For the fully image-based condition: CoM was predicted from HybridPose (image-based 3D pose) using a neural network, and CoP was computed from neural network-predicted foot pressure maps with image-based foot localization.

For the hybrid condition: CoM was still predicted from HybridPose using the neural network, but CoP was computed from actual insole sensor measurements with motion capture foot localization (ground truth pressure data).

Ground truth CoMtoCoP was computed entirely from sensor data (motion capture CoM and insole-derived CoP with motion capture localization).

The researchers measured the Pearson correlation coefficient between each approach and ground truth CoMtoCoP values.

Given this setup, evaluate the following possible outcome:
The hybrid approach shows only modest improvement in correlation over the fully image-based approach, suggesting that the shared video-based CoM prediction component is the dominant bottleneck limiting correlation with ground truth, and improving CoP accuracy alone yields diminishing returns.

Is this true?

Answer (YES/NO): NO